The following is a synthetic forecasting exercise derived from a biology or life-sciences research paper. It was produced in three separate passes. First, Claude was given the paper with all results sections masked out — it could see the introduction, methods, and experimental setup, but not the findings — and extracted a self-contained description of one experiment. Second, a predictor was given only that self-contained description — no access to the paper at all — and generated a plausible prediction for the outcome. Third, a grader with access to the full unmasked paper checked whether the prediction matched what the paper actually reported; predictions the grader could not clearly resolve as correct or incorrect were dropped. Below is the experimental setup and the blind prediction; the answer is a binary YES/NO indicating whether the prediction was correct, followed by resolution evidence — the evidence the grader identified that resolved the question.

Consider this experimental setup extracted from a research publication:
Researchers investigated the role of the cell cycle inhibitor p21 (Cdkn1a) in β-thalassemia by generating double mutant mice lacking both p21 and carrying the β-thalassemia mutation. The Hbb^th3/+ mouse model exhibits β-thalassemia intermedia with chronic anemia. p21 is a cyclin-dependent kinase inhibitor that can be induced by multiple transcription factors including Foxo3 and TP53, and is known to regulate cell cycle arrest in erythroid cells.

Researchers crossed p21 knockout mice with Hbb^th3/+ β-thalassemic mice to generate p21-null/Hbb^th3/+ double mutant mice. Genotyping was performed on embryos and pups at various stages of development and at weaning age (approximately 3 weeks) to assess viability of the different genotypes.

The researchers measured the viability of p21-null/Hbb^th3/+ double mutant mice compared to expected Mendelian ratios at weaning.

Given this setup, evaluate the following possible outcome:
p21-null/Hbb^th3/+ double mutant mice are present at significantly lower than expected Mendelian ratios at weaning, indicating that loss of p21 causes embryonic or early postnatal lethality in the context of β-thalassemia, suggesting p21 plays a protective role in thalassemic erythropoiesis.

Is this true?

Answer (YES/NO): YES